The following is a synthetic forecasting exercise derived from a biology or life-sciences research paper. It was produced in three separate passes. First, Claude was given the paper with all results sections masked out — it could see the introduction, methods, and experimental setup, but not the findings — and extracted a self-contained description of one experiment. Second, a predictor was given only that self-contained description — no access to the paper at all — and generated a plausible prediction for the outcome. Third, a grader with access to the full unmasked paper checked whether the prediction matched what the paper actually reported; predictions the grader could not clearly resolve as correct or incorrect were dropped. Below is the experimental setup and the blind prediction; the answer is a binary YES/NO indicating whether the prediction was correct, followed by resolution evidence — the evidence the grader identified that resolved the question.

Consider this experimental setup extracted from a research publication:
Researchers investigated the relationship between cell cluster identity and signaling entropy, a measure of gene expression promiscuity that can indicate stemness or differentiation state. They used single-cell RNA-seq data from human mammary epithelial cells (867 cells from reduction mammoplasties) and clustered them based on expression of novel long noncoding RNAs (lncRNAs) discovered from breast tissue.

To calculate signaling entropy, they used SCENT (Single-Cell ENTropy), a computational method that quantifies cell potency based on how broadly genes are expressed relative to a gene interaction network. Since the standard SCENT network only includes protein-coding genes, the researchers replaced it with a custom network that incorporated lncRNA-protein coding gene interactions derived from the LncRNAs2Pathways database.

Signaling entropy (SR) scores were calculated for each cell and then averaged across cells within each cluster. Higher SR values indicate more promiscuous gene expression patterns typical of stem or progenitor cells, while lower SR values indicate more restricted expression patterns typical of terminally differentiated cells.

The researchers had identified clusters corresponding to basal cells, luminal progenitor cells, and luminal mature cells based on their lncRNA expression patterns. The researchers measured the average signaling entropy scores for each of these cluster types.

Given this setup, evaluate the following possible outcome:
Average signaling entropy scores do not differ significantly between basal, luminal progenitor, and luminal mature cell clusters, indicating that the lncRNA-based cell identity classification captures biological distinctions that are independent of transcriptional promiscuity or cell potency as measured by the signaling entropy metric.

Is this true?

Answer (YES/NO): NO